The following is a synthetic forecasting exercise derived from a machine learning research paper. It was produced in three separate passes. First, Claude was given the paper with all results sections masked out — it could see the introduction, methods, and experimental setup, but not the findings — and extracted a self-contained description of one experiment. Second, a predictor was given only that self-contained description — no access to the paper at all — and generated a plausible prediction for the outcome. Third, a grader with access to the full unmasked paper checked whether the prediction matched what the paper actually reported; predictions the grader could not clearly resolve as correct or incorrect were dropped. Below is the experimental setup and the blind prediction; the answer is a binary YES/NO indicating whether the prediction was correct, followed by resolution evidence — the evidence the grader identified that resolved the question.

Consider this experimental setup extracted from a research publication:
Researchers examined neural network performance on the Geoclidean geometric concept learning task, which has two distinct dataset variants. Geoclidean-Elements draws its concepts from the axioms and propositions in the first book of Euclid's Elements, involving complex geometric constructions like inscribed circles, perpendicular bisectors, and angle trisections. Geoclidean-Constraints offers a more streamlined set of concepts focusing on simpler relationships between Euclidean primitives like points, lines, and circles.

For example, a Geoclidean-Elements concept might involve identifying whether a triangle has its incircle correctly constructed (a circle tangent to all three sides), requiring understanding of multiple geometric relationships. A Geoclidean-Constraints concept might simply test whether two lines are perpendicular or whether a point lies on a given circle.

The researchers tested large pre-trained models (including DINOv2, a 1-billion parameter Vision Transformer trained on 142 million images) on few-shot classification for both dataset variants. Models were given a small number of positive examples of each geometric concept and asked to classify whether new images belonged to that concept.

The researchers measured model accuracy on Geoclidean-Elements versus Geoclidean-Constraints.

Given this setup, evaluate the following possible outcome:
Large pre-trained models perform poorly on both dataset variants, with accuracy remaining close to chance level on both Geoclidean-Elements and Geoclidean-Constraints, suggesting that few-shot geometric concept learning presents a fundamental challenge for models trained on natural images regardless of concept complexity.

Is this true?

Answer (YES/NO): NO